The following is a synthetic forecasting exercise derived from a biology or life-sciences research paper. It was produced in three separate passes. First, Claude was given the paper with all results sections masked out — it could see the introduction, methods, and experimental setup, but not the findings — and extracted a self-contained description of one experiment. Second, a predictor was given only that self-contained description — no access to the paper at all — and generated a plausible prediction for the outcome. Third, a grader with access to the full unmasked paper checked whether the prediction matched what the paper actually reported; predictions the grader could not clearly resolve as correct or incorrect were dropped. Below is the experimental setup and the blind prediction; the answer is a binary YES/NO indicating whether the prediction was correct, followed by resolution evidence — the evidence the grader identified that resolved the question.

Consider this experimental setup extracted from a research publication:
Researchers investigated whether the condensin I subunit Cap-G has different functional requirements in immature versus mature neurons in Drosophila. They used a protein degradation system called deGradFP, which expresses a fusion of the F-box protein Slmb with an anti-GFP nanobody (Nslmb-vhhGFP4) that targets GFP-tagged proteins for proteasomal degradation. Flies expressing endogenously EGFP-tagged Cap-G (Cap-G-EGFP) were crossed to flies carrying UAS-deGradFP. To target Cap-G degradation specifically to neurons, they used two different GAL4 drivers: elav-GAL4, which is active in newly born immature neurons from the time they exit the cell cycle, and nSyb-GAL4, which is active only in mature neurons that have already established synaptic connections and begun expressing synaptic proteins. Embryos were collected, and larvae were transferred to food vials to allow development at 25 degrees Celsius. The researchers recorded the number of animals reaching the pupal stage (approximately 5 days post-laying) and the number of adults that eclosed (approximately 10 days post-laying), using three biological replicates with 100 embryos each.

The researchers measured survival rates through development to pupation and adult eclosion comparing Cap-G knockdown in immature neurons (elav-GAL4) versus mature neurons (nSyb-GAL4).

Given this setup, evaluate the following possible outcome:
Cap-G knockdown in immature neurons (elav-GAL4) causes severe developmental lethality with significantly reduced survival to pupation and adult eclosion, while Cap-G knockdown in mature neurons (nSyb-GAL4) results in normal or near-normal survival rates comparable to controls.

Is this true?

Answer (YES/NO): NO